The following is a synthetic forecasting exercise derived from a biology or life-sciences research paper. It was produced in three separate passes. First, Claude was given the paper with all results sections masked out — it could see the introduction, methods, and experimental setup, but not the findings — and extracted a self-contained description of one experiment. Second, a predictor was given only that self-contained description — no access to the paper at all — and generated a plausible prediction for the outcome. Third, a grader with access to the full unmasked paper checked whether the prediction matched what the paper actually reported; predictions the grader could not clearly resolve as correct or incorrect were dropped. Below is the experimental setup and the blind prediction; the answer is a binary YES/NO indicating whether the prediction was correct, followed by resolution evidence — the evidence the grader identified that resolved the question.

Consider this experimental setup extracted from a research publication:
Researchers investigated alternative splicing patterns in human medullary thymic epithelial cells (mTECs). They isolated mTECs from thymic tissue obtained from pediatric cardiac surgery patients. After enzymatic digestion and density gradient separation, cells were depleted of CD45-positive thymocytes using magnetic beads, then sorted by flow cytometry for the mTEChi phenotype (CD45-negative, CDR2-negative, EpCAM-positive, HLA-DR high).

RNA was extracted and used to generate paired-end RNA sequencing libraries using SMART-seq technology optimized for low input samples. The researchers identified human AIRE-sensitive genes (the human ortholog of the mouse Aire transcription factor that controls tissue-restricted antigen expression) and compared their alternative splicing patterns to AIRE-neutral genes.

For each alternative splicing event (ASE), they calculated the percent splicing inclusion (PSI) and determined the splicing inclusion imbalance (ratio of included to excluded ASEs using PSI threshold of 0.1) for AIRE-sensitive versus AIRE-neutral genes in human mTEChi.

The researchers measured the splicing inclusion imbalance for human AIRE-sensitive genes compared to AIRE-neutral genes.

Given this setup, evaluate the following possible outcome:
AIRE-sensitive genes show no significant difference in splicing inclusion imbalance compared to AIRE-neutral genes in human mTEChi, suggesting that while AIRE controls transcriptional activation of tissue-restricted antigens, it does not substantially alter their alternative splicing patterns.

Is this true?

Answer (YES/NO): NO